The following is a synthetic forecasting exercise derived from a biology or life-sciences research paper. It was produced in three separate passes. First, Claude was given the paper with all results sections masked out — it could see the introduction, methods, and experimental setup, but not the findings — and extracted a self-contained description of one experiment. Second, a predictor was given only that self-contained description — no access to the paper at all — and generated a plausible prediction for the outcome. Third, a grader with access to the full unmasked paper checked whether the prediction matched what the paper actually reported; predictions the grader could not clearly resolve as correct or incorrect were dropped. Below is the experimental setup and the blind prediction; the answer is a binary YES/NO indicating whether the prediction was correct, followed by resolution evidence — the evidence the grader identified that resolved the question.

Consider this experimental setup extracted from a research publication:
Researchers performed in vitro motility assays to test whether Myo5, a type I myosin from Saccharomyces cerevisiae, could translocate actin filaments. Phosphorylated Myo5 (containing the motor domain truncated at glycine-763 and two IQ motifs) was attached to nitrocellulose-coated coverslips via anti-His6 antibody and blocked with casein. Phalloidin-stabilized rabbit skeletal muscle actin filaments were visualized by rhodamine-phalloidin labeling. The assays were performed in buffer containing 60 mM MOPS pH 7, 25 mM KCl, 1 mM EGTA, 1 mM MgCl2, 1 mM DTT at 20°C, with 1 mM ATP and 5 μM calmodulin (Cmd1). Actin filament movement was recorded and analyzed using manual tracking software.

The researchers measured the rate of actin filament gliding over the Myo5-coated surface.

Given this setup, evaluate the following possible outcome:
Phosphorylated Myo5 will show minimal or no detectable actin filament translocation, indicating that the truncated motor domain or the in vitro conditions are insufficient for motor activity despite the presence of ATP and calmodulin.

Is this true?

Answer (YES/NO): NO